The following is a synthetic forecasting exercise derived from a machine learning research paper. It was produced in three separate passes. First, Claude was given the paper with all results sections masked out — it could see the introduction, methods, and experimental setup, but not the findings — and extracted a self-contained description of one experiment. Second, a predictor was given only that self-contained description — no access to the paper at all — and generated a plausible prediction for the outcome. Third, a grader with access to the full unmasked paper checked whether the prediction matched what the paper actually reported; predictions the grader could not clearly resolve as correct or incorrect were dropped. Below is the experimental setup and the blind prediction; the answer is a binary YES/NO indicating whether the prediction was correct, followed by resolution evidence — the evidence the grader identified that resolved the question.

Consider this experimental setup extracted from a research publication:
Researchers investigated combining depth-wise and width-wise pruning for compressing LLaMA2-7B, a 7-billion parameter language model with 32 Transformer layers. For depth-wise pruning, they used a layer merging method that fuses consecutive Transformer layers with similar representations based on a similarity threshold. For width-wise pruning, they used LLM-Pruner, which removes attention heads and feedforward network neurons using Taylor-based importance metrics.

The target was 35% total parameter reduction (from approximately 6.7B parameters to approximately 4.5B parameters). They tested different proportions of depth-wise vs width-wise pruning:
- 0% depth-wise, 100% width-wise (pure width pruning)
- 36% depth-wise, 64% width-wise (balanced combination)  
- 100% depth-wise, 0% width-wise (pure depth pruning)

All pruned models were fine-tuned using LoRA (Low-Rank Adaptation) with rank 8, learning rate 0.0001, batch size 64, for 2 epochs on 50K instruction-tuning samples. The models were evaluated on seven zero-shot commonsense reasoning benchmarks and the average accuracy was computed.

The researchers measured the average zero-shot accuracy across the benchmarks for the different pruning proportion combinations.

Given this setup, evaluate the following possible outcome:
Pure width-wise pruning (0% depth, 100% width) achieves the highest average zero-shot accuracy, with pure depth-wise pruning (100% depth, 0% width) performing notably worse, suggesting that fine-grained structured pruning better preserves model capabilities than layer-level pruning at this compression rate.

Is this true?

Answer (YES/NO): NO